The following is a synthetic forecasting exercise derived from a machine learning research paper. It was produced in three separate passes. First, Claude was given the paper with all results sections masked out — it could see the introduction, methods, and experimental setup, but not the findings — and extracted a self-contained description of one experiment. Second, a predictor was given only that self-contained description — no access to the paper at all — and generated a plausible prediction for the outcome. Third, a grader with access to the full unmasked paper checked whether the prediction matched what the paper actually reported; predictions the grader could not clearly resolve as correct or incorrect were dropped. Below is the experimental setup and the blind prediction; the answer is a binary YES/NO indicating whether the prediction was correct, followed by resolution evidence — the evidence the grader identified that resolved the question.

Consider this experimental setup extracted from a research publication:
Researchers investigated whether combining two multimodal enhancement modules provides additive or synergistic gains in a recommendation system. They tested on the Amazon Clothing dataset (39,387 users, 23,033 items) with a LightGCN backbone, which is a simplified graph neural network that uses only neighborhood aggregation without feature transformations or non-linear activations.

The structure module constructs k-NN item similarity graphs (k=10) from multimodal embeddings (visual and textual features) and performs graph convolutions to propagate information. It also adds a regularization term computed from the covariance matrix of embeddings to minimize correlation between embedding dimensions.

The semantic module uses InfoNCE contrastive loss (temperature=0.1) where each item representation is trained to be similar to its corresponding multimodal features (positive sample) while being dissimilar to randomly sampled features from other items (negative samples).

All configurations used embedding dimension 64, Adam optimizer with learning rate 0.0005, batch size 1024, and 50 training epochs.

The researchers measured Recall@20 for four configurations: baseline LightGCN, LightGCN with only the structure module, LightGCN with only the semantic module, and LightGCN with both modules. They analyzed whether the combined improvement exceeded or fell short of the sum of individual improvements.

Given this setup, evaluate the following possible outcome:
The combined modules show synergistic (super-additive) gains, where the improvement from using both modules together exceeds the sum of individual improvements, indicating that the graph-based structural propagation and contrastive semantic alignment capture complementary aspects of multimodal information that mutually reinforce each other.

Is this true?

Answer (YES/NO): NO